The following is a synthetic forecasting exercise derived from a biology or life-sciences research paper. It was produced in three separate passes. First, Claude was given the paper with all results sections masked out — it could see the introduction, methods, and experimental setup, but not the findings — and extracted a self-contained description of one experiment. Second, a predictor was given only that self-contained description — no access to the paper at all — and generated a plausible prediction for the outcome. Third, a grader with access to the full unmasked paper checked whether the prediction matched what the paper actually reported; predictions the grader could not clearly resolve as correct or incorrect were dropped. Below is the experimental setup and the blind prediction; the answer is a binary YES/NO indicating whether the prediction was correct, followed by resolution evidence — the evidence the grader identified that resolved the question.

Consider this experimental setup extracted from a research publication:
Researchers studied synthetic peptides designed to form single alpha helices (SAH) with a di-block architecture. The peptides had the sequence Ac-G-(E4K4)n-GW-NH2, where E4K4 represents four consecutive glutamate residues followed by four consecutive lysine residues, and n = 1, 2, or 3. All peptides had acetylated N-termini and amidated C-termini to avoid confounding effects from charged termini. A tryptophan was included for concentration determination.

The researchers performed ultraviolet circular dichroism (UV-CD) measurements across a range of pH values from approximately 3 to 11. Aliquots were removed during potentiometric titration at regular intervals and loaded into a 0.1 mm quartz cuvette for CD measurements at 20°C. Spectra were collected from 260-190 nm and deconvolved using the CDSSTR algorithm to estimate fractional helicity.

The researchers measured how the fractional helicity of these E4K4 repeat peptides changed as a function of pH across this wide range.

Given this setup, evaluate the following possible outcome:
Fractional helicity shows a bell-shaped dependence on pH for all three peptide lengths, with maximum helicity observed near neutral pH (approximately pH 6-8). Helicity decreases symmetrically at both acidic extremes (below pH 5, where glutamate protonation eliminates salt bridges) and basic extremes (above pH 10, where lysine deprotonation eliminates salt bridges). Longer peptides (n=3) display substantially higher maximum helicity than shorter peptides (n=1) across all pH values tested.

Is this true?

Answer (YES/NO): NO